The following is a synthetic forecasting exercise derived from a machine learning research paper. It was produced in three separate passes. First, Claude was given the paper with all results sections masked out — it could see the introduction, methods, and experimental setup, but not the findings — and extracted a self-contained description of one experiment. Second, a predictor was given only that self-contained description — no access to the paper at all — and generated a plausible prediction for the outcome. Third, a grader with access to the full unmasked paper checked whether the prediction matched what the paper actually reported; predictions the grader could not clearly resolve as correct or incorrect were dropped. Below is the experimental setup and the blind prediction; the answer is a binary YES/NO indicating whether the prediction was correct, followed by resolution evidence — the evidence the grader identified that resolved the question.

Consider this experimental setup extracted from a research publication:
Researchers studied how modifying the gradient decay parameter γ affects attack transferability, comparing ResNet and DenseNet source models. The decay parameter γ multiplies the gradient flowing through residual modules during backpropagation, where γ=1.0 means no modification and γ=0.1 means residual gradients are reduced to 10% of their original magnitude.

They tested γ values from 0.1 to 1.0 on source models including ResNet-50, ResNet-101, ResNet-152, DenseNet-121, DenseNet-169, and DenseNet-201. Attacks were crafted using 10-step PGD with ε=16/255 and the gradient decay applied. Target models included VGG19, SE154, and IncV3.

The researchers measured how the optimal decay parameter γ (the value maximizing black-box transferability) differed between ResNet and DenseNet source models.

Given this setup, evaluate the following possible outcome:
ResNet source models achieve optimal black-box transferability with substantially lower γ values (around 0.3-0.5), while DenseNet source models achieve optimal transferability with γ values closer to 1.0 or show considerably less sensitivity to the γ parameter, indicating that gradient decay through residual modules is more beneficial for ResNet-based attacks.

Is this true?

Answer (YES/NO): NO